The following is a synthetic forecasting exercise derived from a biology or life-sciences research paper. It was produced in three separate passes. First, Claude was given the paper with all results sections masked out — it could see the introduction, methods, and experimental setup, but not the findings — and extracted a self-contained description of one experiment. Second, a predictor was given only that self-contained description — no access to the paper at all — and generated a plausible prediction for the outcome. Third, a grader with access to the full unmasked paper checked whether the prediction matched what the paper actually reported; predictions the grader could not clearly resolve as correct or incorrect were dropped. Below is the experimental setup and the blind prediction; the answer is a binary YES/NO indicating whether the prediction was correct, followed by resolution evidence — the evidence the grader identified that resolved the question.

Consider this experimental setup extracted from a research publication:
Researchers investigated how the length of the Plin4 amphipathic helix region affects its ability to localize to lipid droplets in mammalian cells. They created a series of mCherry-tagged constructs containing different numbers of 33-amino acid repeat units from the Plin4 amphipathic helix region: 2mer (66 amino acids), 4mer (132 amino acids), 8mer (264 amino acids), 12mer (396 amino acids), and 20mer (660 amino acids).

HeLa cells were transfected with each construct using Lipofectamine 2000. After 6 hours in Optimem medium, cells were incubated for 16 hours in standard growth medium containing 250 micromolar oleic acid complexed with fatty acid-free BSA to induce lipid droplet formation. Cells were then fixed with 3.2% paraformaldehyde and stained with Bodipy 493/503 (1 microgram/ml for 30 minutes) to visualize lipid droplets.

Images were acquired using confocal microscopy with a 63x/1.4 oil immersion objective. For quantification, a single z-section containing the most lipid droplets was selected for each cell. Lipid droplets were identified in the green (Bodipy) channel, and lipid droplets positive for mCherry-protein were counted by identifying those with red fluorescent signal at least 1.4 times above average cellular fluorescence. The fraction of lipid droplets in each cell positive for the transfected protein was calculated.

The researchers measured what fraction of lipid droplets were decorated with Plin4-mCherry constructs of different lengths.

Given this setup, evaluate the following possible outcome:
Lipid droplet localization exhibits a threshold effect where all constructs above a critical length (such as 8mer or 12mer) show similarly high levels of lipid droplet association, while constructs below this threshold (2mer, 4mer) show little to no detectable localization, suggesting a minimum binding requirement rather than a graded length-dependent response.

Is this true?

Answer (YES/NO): NO